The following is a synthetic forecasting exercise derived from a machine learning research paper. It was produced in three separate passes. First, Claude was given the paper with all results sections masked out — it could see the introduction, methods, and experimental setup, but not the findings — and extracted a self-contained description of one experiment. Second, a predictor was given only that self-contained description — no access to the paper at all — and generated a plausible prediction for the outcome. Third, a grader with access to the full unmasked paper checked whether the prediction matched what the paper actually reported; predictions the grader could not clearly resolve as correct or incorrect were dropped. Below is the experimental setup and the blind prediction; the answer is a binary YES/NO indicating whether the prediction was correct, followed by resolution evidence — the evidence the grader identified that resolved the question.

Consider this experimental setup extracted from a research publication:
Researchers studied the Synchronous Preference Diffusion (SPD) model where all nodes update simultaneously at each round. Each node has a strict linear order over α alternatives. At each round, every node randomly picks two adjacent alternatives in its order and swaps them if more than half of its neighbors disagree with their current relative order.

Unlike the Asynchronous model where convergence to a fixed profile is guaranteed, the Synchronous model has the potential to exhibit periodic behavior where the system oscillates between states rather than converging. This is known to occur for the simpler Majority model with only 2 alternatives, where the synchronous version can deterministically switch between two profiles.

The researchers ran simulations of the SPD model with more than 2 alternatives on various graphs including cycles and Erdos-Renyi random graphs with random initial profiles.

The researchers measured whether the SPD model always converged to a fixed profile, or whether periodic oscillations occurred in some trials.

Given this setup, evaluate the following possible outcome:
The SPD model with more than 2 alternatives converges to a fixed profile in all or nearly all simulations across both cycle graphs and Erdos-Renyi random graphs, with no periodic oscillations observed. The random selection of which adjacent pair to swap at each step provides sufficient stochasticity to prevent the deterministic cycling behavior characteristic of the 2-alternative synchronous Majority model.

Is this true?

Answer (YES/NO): YES